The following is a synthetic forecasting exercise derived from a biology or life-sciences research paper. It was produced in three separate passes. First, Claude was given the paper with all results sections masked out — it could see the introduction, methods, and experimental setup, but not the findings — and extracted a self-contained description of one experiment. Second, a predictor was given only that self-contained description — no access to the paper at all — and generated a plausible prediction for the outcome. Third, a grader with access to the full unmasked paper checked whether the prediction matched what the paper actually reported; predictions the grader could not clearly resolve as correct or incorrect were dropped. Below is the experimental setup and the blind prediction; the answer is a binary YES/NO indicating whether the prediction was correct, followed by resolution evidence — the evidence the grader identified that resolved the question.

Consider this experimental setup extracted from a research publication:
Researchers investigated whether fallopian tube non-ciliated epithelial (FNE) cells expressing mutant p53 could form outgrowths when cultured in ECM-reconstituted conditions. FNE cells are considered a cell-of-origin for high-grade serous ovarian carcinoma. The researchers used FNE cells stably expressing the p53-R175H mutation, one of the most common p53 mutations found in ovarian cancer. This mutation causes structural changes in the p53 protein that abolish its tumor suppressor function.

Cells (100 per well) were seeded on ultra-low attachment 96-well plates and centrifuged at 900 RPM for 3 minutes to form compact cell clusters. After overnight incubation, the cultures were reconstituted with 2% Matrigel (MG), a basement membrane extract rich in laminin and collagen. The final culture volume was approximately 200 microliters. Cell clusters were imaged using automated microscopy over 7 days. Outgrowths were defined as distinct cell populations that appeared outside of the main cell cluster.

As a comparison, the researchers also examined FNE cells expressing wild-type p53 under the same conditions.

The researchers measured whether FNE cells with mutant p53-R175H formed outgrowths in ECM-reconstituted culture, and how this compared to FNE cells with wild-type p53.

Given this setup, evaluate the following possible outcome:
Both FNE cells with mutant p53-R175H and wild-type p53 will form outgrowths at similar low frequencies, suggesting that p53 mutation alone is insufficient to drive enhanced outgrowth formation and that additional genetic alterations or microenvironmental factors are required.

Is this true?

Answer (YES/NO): NO